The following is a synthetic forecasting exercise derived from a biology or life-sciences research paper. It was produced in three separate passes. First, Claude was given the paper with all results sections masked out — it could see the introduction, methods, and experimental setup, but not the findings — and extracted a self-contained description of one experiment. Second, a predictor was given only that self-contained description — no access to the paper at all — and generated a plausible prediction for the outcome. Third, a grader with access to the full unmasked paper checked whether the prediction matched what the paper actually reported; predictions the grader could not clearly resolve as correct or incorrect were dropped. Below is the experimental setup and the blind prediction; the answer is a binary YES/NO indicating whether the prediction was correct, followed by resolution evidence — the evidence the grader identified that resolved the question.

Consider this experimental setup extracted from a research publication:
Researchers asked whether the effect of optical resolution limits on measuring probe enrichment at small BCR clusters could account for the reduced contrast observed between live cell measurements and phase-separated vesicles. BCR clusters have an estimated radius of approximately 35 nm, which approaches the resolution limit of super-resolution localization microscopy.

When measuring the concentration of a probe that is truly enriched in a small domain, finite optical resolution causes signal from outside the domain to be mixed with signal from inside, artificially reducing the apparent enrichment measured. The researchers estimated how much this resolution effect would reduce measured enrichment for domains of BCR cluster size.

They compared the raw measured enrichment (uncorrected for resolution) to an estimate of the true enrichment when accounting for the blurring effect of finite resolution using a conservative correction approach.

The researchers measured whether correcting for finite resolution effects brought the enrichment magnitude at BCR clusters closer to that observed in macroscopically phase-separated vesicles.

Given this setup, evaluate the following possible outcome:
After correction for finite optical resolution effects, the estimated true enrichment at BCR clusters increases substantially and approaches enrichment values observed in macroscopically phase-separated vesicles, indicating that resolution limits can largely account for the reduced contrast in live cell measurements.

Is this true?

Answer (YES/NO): NO